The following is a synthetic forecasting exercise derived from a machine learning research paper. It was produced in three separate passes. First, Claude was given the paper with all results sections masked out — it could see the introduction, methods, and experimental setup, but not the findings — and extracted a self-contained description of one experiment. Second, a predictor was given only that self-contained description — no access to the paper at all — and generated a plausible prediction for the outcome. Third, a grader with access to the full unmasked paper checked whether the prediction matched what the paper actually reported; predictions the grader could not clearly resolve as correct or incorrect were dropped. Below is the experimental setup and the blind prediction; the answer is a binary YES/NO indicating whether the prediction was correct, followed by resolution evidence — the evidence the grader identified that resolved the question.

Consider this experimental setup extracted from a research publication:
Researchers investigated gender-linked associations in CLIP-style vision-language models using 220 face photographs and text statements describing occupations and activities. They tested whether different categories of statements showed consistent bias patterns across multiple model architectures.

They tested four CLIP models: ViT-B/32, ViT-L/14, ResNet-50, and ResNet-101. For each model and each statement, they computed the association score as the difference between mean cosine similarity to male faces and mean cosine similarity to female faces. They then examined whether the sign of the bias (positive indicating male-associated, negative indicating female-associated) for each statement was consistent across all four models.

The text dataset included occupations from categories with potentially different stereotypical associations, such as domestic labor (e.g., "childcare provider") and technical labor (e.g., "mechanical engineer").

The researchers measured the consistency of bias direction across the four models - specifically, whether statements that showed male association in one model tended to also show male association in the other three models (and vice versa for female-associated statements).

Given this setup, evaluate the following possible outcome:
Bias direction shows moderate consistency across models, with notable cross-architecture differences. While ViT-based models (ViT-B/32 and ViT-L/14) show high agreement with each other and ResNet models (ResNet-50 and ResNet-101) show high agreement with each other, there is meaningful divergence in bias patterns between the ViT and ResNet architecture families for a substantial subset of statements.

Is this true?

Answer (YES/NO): NO